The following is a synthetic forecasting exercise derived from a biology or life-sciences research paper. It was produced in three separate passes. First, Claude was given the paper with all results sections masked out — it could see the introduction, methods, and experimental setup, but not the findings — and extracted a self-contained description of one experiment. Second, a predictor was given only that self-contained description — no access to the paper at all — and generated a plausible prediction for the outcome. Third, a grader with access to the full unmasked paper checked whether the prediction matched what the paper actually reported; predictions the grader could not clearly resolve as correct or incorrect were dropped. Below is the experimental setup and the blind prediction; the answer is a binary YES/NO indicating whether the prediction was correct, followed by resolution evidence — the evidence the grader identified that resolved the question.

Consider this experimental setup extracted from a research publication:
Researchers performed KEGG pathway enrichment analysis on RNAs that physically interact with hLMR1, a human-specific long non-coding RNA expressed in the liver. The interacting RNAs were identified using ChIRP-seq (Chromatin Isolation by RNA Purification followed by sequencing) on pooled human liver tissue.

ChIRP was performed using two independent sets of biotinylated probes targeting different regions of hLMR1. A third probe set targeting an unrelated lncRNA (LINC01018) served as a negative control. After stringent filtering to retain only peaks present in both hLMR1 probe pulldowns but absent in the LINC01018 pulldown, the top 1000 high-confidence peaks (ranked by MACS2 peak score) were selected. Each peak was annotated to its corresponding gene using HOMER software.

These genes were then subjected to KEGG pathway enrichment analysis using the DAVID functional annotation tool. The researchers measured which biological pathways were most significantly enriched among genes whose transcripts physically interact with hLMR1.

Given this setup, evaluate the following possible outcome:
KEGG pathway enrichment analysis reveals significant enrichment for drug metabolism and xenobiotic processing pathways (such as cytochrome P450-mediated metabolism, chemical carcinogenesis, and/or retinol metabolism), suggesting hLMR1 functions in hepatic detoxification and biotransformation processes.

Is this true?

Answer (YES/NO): NO